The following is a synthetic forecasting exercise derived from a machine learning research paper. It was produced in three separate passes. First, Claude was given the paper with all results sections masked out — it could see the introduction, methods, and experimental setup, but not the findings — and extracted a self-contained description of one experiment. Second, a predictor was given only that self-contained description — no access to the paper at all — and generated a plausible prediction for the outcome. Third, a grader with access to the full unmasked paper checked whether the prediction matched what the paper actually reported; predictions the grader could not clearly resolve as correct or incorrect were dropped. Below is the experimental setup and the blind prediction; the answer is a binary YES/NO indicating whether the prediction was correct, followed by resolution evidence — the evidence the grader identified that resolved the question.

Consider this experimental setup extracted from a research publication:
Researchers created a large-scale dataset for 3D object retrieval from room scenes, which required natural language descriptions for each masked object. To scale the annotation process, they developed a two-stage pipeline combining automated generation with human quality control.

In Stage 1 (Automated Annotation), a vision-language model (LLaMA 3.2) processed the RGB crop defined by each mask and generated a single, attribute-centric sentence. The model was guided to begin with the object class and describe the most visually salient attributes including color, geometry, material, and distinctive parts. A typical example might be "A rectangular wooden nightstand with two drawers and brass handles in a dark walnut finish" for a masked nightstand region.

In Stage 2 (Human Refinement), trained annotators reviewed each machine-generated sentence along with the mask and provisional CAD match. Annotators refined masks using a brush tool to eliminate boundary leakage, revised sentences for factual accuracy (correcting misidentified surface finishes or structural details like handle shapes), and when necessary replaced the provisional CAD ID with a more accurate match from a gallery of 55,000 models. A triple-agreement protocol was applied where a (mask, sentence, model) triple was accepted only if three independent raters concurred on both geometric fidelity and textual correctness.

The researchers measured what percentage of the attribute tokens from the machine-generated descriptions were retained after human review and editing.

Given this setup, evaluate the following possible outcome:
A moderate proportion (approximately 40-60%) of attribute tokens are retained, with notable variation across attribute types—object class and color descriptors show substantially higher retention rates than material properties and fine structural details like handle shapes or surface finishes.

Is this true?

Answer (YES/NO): NO